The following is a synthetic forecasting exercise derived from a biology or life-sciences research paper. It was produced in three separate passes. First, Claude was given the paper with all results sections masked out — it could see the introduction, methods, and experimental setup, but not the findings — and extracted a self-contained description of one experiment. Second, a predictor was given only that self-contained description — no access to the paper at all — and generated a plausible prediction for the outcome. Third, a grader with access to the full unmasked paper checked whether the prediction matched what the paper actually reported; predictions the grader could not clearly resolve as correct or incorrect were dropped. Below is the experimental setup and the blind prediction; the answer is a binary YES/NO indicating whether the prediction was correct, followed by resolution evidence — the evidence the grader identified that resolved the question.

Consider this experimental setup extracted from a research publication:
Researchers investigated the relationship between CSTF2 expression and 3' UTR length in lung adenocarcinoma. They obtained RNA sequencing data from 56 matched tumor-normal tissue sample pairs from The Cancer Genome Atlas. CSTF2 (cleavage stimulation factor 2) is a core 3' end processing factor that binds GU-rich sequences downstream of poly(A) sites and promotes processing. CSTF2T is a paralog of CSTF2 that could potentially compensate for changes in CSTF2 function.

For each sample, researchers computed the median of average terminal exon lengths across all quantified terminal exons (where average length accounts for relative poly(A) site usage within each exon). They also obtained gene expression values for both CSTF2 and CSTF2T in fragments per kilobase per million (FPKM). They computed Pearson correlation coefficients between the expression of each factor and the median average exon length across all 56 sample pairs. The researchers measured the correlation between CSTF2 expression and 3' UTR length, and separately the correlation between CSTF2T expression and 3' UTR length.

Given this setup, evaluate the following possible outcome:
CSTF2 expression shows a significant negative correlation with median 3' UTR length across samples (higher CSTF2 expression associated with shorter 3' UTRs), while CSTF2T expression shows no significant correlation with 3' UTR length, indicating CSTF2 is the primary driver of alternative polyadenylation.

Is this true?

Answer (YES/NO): NO